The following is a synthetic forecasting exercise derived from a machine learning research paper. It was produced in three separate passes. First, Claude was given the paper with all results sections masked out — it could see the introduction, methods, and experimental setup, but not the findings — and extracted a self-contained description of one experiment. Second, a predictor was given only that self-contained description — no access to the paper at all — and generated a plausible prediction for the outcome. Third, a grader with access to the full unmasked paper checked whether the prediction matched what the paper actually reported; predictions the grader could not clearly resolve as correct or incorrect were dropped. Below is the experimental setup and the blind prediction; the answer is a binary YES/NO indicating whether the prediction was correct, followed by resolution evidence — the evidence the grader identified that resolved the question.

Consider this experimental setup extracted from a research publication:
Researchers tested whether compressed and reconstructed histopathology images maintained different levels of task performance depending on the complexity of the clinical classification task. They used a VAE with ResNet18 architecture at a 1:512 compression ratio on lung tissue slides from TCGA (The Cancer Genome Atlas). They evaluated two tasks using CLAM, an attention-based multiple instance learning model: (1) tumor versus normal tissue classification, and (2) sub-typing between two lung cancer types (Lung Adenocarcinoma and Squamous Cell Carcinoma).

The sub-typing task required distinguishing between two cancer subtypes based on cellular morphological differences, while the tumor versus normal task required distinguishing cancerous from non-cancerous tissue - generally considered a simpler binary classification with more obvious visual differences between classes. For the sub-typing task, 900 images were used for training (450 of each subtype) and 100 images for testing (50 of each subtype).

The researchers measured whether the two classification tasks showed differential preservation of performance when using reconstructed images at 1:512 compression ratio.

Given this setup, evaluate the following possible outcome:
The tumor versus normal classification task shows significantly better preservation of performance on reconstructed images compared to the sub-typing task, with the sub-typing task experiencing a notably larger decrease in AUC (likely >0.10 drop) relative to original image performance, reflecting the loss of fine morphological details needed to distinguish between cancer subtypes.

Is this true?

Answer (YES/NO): YES